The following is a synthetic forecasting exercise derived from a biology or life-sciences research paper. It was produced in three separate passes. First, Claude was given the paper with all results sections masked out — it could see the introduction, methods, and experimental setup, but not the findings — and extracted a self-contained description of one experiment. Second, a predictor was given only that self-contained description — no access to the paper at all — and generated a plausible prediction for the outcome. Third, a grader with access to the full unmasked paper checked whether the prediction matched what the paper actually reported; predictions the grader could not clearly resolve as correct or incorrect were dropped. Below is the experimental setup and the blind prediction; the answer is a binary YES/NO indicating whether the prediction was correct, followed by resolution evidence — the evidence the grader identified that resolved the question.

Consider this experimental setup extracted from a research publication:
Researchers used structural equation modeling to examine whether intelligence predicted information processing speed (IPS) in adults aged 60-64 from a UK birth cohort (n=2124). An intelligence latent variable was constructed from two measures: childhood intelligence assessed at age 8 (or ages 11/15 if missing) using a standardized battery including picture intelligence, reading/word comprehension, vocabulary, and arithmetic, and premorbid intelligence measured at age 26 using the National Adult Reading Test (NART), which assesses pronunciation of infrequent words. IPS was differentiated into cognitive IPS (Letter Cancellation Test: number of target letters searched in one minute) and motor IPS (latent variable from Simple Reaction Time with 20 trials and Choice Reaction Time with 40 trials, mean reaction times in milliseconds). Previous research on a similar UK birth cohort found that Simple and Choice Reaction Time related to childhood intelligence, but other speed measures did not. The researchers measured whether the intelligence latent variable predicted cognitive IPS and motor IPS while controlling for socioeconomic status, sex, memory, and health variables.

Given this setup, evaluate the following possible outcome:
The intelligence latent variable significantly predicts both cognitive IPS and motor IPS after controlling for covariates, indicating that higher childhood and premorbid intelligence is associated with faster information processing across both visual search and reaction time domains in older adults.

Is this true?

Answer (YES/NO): NO